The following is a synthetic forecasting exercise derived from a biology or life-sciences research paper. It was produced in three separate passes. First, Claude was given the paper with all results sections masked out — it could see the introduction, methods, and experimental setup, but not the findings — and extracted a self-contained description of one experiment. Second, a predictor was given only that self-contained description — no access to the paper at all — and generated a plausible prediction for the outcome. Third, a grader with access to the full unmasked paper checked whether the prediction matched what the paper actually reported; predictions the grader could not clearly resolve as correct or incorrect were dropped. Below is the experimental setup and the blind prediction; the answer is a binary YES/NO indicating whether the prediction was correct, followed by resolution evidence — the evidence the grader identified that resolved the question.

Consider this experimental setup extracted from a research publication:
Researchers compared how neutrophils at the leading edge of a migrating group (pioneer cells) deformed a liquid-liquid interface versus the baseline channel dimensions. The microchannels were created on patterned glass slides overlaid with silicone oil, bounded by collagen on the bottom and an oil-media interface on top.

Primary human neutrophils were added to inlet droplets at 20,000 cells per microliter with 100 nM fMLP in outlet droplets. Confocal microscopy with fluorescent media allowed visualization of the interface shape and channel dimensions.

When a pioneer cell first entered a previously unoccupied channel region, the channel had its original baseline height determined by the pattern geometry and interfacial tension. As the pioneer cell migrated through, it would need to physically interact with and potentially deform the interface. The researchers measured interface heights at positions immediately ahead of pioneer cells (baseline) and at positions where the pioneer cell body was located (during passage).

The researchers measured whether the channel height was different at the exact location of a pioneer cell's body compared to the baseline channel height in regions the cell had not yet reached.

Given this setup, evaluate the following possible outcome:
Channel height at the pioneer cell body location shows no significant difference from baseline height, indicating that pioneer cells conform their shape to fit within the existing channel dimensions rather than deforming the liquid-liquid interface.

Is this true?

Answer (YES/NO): NO